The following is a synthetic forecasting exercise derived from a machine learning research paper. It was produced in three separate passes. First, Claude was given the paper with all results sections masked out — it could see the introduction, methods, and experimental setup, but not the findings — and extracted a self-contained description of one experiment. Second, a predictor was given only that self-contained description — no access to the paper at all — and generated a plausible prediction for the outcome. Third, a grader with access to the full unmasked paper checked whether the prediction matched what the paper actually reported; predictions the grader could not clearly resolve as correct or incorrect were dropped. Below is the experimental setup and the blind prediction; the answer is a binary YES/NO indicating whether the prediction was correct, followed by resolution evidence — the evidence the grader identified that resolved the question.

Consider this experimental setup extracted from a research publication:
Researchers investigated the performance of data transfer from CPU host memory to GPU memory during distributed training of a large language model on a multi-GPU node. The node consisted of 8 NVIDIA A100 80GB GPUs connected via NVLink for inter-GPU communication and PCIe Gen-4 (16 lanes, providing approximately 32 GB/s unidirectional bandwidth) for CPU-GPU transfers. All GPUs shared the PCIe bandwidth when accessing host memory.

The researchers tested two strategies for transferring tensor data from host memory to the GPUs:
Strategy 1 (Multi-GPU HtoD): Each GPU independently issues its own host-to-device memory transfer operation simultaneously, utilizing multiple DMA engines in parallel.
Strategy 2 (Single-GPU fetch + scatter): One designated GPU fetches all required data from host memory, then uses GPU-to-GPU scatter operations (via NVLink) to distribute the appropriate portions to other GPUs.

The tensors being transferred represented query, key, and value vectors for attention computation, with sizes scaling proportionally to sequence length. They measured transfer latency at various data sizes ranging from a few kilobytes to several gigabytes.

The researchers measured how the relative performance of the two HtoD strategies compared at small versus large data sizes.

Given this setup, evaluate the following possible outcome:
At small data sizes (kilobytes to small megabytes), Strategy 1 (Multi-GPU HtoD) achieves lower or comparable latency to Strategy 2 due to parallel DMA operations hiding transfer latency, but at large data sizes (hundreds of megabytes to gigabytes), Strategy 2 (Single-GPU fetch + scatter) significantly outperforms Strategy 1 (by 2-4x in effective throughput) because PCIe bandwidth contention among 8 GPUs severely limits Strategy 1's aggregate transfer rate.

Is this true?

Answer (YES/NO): NO